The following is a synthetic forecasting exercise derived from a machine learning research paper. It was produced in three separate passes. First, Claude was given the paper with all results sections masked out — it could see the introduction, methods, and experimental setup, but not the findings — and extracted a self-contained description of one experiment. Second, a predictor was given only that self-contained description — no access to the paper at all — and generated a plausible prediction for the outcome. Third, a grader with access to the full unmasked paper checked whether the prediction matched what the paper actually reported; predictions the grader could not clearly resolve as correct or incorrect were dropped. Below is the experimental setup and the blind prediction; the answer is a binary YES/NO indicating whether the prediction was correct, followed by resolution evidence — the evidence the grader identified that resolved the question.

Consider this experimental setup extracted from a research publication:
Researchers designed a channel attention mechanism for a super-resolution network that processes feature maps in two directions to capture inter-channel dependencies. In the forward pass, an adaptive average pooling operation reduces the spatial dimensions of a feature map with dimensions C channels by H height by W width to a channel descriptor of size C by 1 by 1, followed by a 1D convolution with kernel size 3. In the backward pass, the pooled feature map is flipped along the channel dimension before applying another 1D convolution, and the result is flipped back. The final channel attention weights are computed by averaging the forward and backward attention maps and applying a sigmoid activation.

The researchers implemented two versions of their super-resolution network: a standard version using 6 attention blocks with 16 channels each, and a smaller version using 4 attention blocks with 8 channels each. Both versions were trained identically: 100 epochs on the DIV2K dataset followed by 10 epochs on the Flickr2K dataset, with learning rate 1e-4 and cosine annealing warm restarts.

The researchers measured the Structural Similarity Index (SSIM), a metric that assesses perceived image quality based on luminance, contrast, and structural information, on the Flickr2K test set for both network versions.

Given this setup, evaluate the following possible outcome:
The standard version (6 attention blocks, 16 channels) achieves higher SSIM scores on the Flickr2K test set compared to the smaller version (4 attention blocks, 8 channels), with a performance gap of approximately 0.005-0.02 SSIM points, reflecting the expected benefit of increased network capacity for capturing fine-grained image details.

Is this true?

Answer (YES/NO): NO